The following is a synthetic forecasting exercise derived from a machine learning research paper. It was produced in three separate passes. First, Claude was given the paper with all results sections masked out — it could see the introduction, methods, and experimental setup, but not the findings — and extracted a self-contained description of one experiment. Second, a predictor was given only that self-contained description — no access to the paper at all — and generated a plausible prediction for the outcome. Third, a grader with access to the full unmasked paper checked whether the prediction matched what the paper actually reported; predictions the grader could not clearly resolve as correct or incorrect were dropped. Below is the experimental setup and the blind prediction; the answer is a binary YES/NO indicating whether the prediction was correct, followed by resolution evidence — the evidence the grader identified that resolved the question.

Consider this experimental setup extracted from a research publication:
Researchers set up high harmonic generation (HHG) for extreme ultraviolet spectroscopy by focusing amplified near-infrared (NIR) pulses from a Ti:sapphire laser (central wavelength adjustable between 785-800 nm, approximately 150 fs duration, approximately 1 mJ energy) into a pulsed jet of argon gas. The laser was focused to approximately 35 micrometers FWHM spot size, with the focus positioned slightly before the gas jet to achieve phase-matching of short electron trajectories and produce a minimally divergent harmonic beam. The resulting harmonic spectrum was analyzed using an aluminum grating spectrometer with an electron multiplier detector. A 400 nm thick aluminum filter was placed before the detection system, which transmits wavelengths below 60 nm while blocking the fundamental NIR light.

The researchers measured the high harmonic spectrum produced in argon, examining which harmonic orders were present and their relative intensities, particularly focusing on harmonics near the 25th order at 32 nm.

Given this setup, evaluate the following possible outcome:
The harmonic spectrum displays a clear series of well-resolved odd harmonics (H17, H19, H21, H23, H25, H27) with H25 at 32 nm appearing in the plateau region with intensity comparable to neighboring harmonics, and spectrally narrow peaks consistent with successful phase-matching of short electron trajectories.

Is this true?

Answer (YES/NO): NO